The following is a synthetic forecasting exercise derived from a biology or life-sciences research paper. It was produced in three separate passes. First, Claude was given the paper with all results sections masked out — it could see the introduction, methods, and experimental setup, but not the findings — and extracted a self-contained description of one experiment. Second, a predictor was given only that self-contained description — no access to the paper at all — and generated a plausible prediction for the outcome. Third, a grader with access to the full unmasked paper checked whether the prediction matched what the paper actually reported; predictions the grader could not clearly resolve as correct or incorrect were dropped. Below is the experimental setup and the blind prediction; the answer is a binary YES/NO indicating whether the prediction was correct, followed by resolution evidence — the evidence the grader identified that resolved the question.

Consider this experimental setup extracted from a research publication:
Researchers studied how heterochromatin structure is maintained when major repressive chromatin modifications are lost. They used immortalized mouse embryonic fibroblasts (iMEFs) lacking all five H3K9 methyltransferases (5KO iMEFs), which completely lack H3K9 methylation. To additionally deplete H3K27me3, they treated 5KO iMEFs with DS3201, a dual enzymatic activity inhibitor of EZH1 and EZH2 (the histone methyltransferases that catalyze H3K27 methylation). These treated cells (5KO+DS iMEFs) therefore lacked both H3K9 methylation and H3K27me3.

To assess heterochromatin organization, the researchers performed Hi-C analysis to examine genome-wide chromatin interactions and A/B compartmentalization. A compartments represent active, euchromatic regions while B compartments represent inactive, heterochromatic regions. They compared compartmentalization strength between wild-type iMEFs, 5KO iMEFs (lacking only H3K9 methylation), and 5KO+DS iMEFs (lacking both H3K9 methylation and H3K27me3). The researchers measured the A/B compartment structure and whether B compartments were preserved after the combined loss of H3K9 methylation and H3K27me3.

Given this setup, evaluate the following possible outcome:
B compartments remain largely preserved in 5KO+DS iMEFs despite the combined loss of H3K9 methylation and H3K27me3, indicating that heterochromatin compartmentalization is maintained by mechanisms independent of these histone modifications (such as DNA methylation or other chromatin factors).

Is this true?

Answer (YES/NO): YES